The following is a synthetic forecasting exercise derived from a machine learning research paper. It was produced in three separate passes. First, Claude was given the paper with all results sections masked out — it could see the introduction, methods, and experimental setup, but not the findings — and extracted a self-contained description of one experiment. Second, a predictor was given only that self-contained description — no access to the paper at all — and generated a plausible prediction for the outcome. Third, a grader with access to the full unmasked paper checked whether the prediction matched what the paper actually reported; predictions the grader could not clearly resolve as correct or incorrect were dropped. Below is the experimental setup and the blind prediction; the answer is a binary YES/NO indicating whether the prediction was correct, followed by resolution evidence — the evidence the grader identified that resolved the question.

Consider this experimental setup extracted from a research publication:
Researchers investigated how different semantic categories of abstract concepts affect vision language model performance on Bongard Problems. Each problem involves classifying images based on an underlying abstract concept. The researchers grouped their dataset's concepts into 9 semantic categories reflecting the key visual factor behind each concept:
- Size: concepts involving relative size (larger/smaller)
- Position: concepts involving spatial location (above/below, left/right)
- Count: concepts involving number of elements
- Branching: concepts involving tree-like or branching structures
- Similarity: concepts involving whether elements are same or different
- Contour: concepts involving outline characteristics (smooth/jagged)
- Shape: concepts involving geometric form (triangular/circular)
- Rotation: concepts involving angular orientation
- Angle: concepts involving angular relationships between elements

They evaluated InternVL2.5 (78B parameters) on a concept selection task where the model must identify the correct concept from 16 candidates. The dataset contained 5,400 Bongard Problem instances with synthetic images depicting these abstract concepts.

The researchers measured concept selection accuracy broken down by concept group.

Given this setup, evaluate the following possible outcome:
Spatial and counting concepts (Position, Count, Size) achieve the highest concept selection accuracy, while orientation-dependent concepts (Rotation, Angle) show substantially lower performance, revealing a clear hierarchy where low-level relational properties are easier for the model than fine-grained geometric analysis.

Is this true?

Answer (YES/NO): NO